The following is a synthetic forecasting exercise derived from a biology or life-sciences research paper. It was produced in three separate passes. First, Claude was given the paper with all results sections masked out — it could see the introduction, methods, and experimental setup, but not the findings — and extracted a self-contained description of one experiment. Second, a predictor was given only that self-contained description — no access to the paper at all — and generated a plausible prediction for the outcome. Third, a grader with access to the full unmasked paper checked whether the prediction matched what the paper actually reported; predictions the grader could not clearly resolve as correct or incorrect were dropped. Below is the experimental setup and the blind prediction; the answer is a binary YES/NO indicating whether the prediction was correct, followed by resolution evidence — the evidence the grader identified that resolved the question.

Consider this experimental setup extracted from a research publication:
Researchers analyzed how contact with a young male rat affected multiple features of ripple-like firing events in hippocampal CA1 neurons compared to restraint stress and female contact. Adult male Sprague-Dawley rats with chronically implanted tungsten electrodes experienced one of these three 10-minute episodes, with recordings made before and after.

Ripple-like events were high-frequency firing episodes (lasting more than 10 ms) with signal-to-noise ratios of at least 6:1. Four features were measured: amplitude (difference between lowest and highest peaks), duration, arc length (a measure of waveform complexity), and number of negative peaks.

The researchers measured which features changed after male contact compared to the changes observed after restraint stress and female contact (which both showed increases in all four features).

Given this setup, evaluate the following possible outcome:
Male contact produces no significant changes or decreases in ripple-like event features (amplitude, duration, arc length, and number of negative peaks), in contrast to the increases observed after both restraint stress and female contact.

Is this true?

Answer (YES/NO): NO